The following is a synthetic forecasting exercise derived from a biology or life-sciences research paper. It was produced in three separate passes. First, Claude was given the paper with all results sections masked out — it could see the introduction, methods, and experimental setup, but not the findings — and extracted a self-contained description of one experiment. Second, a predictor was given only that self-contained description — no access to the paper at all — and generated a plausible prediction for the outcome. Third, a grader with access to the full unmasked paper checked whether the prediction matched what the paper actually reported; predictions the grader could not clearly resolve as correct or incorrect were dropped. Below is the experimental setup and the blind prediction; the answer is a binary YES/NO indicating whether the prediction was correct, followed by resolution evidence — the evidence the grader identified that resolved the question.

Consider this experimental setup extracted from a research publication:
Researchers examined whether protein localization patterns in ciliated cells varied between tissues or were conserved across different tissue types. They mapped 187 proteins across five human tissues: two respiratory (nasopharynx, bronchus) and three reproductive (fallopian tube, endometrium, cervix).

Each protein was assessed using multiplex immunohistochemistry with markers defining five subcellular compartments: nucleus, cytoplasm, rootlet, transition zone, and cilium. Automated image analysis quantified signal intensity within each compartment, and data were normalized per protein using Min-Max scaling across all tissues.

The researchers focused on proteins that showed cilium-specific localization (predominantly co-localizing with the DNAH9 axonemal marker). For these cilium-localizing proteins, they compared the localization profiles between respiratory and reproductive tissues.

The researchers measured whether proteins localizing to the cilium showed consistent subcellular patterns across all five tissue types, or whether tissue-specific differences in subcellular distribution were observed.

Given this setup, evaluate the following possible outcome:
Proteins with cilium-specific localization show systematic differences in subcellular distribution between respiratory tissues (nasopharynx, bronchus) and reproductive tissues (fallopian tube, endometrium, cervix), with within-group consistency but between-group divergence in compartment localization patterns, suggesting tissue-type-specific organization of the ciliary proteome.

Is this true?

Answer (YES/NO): NO